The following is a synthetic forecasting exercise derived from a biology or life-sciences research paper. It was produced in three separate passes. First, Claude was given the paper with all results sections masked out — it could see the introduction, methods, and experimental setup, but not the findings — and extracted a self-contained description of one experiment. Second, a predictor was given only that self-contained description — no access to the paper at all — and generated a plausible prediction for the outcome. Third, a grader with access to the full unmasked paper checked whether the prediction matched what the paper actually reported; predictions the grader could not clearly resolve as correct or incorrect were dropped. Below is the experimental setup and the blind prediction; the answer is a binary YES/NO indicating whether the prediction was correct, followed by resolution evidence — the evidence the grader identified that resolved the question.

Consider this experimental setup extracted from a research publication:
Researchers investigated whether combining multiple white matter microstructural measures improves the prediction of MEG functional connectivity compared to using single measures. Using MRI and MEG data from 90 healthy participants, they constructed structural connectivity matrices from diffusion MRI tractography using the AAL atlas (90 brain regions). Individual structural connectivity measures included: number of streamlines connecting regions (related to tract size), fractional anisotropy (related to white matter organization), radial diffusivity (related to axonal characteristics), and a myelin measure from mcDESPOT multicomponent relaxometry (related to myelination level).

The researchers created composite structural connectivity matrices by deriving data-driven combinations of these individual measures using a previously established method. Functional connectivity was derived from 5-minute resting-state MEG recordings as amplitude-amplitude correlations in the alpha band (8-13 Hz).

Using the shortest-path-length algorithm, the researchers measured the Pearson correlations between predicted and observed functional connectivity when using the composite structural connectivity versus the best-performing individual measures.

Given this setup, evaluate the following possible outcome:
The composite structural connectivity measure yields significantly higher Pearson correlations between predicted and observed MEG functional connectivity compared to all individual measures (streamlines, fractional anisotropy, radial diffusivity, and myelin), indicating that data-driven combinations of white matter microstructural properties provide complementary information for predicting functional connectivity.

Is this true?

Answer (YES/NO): NO